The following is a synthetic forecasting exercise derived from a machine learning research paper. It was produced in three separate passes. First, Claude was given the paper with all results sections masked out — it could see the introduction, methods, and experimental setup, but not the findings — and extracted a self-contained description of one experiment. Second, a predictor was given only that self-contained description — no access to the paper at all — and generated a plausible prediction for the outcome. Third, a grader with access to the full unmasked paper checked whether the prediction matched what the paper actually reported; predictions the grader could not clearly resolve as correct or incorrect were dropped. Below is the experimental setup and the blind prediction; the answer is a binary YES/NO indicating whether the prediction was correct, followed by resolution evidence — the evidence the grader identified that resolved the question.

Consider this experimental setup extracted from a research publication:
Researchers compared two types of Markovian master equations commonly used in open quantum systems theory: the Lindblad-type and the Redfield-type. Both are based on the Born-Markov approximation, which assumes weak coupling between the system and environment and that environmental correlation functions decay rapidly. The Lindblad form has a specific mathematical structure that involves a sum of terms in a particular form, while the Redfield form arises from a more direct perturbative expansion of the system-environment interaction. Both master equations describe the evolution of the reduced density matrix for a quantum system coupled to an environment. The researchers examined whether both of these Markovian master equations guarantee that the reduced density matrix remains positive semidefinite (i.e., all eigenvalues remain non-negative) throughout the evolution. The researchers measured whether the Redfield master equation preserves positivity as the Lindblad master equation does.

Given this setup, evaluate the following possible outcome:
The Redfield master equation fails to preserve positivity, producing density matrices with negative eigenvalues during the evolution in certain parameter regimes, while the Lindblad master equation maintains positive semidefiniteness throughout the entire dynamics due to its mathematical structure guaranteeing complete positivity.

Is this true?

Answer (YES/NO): YES